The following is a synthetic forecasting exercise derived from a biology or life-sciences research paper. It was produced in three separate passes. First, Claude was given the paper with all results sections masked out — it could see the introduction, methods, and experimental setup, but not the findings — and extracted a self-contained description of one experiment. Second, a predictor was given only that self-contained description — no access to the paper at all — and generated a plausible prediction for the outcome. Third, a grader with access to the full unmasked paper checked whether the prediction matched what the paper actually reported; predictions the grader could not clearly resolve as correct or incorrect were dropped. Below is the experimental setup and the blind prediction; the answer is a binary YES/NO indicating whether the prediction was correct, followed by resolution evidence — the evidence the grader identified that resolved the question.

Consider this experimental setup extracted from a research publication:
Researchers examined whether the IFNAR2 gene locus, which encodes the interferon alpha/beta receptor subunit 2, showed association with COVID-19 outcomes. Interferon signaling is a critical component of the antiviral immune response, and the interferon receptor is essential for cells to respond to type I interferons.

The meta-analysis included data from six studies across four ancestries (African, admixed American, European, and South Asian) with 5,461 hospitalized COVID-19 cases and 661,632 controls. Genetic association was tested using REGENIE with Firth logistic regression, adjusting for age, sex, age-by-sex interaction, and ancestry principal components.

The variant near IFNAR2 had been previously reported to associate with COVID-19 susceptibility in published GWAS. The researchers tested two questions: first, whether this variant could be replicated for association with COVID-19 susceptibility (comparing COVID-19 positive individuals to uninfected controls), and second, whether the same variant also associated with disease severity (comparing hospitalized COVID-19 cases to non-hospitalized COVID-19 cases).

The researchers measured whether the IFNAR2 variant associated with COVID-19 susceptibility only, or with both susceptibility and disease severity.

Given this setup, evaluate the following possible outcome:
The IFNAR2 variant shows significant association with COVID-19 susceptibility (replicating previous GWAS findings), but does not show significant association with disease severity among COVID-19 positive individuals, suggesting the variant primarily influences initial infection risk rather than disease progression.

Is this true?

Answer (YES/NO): NO